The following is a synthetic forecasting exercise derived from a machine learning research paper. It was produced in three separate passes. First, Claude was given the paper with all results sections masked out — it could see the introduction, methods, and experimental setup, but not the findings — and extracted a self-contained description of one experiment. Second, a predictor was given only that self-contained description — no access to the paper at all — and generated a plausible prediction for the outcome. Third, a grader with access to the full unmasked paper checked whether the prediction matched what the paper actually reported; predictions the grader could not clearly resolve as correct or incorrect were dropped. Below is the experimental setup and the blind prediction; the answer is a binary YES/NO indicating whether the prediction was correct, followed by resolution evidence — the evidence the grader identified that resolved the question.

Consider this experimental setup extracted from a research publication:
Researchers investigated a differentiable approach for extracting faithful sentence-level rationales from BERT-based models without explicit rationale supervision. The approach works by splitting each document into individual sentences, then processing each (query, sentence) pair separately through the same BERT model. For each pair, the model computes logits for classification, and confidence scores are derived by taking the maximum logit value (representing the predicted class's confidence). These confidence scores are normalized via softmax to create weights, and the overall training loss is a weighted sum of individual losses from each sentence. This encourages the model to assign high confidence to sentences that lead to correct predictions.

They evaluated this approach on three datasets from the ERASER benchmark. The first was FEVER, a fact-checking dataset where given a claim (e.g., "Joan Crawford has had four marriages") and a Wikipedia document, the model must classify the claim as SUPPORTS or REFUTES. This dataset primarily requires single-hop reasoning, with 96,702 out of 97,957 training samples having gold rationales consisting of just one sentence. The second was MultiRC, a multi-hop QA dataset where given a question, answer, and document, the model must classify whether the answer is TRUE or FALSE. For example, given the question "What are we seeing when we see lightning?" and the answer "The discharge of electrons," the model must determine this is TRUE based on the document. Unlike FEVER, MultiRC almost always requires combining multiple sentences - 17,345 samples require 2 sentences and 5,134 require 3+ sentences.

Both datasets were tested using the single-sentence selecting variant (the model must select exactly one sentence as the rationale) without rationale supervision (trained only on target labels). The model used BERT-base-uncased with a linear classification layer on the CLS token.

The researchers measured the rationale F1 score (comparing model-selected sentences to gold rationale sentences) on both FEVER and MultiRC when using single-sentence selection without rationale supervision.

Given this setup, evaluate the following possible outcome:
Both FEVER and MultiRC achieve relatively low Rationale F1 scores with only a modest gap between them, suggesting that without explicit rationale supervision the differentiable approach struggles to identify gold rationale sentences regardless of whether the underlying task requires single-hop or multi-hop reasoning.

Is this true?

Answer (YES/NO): NO